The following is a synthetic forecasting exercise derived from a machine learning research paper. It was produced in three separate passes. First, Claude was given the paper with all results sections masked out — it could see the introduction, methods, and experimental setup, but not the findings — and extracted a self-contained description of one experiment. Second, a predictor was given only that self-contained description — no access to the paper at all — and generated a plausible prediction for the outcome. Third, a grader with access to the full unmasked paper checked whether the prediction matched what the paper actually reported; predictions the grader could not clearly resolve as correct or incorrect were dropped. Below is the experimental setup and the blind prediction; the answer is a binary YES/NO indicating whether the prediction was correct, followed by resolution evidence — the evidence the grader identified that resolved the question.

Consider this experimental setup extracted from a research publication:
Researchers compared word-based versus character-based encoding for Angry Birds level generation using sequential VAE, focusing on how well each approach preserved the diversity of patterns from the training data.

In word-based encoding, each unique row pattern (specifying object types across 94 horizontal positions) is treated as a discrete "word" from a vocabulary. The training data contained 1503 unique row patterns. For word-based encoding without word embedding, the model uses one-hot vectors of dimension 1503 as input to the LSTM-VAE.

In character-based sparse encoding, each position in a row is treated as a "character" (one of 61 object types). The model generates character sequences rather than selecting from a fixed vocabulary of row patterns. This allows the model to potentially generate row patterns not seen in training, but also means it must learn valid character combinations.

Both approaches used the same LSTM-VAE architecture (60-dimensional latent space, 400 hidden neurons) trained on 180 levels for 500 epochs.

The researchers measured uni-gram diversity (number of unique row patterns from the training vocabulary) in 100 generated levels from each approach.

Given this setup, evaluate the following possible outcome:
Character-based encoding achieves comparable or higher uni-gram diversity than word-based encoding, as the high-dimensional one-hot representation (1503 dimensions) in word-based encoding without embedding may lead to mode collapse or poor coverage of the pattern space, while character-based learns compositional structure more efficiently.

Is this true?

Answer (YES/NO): YES